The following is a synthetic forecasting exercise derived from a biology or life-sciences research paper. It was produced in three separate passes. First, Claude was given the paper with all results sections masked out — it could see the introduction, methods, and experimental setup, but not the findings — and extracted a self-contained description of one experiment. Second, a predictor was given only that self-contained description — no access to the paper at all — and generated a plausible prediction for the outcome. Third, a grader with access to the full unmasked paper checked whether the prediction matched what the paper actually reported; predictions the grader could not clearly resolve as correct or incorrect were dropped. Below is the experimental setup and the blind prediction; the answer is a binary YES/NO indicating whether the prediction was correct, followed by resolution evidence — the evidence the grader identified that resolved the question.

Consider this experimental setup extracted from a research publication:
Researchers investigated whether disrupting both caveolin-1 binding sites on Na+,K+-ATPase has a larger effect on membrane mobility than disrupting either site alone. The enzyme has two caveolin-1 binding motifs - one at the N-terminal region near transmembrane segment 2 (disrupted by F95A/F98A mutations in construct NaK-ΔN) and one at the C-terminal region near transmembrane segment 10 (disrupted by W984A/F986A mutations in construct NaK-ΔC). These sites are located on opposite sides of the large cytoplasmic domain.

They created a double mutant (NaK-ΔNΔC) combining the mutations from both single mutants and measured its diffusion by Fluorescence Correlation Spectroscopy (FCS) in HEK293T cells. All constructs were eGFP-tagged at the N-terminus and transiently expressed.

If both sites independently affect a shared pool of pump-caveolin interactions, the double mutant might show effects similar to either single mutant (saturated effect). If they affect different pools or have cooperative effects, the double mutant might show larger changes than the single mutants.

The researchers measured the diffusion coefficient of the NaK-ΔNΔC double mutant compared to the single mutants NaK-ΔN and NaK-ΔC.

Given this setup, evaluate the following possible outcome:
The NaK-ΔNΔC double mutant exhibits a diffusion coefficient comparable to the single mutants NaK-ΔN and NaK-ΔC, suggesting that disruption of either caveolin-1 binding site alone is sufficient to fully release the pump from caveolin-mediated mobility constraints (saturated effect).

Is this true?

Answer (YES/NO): NO